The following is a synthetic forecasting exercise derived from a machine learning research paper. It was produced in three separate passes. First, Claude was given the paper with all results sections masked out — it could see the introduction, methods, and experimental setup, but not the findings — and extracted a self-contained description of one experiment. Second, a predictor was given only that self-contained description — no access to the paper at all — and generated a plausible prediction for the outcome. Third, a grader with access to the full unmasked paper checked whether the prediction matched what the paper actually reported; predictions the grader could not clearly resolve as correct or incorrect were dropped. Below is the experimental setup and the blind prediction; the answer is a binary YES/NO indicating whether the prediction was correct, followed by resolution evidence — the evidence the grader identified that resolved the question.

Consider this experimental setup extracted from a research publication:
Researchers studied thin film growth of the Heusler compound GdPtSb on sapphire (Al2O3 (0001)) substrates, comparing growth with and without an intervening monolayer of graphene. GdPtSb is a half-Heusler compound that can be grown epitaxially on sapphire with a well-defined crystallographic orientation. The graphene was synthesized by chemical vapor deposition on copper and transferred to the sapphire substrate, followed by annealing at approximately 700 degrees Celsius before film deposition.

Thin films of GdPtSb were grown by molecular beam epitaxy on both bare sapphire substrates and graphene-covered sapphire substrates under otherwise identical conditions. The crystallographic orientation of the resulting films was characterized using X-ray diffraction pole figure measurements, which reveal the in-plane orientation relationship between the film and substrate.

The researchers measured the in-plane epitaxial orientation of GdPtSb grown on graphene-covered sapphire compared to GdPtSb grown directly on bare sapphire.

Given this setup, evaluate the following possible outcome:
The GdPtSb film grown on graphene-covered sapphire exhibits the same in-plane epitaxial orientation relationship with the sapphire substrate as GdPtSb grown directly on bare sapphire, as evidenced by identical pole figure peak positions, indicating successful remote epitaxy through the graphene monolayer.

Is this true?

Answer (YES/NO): NO